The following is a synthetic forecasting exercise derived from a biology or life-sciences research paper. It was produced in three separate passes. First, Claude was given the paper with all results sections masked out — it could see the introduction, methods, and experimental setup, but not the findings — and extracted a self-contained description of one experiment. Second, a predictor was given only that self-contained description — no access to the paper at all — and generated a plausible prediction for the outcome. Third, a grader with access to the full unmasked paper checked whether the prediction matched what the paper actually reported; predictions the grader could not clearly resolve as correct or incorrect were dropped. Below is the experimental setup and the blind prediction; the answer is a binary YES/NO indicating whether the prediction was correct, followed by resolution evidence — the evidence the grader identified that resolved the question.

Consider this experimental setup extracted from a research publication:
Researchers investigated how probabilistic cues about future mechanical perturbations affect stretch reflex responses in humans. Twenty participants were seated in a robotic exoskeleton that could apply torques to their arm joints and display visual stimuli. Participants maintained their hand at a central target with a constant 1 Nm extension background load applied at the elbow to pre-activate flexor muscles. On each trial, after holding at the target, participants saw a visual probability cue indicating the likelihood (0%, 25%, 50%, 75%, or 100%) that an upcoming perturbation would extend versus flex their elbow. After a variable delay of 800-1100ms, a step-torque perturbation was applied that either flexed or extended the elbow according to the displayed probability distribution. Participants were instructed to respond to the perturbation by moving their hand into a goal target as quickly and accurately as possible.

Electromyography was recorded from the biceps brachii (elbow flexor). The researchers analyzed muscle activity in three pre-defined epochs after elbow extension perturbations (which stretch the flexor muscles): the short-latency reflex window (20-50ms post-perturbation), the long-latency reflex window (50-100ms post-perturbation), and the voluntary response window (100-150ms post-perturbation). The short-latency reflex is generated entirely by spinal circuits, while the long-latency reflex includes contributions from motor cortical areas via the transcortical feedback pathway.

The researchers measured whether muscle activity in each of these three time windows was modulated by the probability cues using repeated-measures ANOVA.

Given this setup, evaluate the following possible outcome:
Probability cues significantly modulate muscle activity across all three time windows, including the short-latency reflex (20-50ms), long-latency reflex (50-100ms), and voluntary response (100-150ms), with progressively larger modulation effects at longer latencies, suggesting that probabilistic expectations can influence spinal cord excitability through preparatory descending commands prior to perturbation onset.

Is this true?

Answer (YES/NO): NO